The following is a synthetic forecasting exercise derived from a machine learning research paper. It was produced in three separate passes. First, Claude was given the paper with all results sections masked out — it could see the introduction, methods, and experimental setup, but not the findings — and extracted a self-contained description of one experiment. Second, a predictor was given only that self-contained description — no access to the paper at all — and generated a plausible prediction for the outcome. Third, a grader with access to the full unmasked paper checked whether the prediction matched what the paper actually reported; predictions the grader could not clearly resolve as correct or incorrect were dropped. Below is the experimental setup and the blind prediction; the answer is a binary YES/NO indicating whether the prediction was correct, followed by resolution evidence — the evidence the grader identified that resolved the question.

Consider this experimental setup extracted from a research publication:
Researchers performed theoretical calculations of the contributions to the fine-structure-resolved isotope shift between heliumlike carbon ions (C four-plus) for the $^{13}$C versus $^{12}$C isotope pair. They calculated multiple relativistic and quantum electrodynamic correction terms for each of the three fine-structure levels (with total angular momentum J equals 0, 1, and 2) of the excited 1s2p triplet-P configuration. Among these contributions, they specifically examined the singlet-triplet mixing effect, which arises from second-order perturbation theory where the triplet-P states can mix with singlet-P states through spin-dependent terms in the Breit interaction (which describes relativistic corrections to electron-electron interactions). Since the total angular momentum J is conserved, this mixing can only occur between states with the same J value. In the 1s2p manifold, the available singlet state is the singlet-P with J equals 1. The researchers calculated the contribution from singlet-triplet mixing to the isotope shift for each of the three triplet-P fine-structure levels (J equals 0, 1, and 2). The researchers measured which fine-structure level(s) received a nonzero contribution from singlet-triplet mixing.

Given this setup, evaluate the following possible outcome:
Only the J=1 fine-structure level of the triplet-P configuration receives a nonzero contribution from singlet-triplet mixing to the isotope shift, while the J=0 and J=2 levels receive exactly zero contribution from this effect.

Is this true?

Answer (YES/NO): YES